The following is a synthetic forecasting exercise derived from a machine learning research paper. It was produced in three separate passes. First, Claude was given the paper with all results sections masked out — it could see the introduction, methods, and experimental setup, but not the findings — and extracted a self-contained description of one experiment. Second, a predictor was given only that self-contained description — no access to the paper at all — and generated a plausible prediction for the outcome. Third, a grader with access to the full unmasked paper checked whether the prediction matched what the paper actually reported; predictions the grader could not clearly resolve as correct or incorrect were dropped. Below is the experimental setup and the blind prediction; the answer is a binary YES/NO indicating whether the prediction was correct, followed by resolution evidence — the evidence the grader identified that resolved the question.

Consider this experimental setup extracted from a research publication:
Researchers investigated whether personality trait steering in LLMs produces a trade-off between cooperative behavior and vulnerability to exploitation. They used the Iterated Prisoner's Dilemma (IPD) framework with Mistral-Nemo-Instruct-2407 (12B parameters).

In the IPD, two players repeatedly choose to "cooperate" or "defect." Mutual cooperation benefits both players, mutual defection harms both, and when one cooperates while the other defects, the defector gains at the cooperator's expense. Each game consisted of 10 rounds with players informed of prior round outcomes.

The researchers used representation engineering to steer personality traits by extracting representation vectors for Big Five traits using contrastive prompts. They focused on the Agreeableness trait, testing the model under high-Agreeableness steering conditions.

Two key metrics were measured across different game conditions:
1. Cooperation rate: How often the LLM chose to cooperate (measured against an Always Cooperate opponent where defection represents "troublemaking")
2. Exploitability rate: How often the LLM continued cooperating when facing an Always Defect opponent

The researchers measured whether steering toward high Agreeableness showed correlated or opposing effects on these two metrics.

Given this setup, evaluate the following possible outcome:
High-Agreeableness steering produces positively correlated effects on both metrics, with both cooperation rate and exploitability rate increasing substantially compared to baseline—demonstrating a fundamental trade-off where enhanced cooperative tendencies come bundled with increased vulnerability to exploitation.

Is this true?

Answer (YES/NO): YES